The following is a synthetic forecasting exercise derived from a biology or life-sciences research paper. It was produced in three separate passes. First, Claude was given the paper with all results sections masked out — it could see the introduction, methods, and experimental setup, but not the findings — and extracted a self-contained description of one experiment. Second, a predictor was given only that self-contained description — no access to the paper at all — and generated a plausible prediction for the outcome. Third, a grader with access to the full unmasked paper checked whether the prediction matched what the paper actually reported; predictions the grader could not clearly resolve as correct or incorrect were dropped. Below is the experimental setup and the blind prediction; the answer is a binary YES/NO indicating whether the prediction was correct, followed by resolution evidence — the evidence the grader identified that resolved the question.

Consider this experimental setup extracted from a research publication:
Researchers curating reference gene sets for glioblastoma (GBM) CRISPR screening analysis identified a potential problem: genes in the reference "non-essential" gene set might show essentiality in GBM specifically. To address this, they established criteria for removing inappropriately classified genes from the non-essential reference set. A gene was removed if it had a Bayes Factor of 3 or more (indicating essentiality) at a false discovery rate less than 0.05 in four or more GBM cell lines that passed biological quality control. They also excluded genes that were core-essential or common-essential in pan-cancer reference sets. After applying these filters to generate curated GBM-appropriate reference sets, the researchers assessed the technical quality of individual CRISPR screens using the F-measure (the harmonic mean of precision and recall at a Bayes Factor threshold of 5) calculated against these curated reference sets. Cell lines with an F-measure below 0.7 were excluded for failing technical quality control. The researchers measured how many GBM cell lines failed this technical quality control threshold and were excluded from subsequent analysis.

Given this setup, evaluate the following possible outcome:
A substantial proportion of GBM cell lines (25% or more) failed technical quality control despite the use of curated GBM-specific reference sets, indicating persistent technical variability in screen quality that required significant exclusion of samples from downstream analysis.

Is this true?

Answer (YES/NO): NO